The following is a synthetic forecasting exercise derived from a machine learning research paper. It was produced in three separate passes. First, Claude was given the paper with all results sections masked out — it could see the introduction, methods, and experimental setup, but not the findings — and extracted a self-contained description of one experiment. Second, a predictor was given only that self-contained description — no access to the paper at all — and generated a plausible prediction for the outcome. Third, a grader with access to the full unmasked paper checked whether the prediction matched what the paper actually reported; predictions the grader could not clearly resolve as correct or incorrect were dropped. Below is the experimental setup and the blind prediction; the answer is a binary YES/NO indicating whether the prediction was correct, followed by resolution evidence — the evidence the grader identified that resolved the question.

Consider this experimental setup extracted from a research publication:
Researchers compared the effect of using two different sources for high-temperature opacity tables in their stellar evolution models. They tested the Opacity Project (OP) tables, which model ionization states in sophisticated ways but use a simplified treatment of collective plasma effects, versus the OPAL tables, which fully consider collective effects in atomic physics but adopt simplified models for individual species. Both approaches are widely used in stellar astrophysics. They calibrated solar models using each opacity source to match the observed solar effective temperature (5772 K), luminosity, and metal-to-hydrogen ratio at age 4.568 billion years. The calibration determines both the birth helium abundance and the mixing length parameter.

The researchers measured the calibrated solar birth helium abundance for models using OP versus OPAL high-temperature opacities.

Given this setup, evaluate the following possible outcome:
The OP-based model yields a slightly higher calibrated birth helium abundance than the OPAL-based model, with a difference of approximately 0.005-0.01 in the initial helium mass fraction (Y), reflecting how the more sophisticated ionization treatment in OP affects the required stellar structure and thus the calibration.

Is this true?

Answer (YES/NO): NO